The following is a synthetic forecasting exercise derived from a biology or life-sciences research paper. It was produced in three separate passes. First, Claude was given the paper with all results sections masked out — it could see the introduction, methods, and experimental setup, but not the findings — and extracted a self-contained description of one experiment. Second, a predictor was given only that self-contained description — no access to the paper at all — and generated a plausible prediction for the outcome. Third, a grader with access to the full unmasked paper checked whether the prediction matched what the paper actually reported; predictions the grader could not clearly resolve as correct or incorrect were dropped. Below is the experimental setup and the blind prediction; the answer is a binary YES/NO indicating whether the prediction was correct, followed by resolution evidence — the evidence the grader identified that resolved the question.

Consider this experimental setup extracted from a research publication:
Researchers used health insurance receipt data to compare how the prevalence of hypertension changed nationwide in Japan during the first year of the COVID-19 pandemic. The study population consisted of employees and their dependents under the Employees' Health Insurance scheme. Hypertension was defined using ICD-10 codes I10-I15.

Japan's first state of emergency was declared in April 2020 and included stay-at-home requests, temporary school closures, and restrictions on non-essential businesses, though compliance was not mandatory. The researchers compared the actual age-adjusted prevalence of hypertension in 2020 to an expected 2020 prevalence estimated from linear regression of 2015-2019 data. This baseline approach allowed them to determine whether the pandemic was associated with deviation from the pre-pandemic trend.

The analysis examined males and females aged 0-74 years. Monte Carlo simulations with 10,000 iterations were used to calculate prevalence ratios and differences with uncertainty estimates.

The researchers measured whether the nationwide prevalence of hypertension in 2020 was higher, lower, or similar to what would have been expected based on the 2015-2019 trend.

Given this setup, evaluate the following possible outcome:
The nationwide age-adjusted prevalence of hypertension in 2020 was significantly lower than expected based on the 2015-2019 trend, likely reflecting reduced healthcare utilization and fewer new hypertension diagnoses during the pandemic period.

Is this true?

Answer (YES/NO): NO